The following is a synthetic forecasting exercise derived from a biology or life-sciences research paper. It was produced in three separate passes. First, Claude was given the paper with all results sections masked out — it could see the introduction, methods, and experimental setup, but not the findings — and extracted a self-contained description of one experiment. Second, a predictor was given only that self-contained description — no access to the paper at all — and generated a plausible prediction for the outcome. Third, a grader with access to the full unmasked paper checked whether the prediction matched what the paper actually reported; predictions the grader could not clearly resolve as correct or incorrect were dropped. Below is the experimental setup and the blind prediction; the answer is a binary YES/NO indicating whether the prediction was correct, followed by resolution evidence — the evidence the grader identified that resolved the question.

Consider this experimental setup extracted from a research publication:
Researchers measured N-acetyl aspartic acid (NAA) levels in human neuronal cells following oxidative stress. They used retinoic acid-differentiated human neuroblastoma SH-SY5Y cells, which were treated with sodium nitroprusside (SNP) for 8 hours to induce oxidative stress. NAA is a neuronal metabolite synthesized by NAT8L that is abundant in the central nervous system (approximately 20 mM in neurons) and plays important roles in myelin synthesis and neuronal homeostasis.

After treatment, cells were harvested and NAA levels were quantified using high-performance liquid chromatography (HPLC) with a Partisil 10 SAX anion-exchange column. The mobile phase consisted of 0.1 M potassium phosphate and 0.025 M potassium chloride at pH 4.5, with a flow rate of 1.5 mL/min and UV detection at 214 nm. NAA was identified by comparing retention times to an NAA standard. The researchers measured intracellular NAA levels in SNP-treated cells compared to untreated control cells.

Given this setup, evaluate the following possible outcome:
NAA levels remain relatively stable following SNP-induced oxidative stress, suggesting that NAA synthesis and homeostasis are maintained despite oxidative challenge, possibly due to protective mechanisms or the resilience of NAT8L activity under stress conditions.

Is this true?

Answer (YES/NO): NO